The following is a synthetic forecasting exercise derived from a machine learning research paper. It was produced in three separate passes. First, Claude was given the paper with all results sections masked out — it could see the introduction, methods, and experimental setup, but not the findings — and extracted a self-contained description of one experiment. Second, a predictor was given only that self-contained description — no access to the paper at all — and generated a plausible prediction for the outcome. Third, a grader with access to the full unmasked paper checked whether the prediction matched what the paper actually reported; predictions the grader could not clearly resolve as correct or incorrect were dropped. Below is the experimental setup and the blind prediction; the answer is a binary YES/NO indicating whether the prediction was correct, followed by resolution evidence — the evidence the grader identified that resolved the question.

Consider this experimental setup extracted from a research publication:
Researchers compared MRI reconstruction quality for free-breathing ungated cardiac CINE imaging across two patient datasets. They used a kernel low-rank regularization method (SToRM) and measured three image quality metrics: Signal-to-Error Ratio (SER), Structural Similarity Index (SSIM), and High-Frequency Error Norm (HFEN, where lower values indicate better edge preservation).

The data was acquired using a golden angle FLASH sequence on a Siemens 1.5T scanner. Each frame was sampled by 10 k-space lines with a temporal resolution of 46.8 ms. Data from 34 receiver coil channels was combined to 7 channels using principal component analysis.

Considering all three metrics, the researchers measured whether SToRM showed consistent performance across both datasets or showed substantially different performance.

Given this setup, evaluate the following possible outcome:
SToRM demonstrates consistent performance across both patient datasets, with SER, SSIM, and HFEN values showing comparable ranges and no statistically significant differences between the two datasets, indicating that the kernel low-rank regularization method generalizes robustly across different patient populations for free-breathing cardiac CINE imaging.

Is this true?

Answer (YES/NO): NO